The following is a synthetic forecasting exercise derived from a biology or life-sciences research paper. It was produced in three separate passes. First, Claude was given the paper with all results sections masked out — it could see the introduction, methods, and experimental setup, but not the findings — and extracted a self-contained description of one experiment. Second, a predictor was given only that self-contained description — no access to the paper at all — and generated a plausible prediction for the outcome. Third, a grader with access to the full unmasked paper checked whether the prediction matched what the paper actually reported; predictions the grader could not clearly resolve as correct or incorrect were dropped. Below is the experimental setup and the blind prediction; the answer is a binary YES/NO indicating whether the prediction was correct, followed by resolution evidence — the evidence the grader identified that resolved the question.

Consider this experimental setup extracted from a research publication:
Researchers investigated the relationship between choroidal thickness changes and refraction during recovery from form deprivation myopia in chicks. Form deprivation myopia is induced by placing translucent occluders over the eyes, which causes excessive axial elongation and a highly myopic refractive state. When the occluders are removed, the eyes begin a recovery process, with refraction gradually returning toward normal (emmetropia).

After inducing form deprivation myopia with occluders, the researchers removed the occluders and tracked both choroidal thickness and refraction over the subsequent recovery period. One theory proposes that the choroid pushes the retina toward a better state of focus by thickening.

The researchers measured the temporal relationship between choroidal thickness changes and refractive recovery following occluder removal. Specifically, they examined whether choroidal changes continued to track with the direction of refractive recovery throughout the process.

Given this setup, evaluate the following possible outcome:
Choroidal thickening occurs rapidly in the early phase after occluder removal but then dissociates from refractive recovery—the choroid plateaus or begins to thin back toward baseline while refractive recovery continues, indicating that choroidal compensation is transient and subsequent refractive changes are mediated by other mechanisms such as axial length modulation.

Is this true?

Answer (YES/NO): YES